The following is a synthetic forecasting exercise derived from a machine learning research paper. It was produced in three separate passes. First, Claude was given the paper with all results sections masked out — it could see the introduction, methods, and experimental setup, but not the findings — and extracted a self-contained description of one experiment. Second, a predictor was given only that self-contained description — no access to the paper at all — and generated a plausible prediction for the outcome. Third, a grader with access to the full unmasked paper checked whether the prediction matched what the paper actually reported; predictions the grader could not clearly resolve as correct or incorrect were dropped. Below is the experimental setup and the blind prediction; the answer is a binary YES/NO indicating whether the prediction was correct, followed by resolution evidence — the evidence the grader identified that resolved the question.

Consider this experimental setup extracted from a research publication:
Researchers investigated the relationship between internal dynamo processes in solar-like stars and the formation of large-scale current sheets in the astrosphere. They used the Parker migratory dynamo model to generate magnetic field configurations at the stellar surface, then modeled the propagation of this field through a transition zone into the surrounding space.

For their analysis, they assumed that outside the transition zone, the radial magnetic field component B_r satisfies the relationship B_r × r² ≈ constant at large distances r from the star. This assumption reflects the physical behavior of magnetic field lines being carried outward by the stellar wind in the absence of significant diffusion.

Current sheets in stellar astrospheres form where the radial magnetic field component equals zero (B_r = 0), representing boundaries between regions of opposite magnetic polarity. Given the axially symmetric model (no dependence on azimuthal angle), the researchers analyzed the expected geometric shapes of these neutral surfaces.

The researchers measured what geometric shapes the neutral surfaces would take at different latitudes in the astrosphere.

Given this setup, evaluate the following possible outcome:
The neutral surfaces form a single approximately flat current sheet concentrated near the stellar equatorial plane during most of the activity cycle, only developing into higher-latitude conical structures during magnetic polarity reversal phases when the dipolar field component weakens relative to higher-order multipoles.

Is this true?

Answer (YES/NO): NO